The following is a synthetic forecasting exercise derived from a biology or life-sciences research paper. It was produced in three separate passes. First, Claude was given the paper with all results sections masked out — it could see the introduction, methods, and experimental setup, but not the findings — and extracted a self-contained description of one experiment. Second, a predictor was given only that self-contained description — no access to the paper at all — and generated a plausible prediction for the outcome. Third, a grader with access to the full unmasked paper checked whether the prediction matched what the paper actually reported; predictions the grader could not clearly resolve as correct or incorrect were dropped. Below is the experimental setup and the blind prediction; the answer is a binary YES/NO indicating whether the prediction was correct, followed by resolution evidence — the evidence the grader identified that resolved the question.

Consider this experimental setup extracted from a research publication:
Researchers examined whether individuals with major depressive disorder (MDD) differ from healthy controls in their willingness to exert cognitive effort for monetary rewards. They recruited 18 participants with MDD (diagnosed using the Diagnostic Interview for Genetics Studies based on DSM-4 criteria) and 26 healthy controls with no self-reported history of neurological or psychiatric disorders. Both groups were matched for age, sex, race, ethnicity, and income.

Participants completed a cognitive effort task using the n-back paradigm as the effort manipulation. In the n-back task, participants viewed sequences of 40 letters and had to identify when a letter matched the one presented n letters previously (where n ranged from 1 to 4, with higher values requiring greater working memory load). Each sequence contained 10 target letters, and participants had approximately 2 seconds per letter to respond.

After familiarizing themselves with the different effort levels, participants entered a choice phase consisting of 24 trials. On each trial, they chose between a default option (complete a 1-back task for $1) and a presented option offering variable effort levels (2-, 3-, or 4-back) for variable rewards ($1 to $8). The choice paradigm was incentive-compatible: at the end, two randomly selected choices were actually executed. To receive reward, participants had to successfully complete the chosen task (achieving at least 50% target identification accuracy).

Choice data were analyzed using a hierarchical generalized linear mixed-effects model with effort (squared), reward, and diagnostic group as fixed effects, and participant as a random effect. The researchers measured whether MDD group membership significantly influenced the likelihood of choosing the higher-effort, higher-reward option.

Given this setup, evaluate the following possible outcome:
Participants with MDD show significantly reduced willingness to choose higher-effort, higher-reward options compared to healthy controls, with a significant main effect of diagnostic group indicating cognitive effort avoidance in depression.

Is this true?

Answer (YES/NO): YES